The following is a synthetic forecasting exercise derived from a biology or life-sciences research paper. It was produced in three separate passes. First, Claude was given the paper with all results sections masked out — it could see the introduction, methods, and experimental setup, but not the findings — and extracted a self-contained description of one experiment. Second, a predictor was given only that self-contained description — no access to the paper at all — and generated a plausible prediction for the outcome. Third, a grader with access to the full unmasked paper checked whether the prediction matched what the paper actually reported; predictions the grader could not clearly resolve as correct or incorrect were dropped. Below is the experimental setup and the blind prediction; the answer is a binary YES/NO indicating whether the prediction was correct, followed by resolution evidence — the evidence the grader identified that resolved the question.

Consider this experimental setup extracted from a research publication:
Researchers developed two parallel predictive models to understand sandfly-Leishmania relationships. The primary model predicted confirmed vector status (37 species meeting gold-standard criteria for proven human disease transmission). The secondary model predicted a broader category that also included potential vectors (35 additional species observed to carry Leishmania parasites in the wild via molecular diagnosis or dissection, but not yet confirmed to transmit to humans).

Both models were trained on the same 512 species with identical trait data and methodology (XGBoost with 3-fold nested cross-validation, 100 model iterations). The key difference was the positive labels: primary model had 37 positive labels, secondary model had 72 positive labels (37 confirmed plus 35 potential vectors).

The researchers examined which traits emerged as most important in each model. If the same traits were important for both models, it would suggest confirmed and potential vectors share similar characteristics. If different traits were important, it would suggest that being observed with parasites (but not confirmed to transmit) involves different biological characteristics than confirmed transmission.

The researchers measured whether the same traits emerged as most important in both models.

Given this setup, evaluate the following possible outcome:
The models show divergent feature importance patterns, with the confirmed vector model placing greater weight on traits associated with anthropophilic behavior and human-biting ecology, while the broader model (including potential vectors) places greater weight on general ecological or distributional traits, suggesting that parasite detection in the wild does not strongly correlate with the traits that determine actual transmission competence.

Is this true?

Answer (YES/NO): NO